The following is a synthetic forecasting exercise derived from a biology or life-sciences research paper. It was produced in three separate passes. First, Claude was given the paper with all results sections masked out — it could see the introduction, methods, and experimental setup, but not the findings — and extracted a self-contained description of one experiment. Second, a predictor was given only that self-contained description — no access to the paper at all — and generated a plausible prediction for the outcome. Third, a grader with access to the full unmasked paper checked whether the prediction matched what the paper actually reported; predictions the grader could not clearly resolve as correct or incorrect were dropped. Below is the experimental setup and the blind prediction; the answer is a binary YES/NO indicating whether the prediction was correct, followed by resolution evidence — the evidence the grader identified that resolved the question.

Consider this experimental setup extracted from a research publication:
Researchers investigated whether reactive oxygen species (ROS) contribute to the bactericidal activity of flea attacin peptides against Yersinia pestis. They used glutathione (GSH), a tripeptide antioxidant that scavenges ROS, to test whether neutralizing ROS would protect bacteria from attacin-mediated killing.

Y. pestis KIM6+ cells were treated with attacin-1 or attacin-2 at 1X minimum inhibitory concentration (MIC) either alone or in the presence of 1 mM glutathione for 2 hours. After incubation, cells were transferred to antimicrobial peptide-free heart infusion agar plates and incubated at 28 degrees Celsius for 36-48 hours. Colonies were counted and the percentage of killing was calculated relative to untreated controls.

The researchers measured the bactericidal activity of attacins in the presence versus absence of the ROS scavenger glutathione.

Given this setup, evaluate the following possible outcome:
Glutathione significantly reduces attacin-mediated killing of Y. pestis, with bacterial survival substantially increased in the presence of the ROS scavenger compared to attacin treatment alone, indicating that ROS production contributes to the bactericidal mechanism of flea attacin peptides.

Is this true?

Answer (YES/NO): NO